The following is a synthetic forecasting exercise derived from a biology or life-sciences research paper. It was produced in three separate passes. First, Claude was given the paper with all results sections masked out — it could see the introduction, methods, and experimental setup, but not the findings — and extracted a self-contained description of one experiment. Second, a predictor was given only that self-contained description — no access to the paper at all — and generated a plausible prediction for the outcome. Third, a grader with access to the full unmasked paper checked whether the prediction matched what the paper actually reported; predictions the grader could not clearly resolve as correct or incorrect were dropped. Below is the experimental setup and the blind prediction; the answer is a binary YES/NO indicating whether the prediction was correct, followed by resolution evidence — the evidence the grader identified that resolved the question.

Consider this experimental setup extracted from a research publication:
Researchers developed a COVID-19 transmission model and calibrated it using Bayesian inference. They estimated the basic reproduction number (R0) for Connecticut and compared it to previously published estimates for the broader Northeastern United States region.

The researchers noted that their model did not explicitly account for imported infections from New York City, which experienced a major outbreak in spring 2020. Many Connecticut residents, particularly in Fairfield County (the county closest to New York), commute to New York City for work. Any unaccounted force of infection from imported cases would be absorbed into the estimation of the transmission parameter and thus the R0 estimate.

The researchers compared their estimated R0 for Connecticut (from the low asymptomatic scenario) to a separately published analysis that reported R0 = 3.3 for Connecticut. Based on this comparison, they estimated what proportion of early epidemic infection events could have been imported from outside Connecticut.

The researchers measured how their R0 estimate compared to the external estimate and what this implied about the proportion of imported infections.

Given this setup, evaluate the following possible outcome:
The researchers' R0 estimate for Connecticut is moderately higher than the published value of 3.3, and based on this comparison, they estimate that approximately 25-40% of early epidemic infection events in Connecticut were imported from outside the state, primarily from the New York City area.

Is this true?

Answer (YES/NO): NO